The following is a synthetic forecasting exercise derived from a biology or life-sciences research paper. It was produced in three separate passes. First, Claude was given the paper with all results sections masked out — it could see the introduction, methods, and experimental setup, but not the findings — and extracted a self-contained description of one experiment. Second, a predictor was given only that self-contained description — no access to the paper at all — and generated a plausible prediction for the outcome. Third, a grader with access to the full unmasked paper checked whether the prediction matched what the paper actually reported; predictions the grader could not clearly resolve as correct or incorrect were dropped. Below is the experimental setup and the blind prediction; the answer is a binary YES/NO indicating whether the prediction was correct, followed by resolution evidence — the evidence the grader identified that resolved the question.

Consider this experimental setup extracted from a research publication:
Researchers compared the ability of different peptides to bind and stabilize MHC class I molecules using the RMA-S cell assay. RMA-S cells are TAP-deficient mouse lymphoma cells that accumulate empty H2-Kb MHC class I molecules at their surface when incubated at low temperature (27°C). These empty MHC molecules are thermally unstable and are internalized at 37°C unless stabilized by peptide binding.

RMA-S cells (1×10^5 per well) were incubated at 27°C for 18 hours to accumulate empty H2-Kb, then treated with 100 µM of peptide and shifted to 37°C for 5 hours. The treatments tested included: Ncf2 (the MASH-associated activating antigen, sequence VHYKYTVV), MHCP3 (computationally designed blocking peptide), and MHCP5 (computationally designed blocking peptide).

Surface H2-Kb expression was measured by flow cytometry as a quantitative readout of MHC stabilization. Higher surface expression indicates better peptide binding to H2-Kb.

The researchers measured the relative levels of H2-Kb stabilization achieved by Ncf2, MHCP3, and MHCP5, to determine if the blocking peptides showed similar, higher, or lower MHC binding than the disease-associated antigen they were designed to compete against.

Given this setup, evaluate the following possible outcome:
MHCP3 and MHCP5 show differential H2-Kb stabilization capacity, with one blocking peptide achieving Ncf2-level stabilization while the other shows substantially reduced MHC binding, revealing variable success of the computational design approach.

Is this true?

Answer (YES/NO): NO